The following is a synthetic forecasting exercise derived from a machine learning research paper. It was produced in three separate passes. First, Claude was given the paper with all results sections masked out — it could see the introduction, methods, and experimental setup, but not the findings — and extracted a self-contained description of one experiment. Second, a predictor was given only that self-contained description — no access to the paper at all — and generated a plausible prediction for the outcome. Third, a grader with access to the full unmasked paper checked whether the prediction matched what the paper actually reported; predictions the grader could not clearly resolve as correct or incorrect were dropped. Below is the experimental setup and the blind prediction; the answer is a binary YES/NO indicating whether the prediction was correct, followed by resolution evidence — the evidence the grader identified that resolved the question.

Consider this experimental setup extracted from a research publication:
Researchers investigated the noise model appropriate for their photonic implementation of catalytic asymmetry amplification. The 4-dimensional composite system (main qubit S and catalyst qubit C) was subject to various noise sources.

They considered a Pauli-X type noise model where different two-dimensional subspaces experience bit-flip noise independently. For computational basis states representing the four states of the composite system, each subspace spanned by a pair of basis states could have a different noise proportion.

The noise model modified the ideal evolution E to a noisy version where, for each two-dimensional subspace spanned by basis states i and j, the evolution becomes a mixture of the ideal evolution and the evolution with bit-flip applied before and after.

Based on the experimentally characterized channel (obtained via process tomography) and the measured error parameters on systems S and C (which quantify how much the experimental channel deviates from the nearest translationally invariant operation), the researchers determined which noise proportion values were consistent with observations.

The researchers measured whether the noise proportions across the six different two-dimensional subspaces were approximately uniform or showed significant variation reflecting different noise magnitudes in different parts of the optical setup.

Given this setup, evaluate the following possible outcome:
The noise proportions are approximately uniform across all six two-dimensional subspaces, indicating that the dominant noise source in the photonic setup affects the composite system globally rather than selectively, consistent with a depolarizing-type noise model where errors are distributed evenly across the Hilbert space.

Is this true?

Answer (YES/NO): YES